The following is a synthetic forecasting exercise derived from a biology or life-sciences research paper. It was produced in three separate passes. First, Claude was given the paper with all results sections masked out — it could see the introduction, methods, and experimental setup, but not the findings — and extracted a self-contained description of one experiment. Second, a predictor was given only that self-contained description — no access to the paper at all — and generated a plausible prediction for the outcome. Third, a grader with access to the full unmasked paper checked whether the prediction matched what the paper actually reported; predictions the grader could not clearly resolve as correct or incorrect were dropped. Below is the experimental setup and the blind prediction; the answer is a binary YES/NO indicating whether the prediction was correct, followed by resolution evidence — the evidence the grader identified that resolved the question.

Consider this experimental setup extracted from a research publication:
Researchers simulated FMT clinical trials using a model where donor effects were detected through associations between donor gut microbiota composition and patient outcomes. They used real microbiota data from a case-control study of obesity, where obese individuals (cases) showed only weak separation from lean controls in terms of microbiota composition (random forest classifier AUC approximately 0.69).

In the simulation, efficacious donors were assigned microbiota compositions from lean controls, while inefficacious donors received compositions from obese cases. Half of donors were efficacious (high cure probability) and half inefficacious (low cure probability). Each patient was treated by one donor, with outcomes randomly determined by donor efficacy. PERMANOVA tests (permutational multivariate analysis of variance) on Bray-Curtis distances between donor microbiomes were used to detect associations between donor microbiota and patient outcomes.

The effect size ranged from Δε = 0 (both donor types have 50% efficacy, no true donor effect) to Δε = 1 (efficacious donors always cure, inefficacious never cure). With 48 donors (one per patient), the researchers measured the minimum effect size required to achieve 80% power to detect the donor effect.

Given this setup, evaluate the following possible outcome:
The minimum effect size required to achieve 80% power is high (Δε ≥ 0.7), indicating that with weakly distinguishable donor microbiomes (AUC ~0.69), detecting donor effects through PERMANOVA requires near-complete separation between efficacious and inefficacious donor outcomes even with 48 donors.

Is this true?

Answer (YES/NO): YES